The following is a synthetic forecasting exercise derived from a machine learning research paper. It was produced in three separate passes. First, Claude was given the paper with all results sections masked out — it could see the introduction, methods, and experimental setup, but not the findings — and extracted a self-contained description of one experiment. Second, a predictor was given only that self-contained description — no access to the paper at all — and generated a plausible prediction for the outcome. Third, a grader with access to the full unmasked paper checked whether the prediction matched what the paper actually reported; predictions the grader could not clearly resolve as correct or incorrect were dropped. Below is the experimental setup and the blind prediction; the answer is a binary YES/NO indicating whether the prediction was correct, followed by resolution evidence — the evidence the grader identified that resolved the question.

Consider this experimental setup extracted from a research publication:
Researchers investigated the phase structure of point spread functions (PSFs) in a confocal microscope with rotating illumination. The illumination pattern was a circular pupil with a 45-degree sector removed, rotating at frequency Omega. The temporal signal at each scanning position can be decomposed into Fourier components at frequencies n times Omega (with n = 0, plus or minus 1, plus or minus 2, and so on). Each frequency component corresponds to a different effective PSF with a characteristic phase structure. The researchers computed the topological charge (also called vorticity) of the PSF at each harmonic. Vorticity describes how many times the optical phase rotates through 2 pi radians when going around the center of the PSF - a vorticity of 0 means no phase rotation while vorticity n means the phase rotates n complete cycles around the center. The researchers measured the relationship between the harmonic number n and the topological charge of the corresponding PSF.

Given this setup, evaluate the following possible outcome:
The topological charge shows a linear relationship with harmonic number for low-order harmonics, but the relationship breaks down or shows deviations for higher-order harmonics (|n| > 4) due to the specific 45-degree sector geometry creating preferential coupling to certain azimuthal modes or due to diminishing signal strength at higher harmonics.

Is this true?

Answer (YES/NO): NO